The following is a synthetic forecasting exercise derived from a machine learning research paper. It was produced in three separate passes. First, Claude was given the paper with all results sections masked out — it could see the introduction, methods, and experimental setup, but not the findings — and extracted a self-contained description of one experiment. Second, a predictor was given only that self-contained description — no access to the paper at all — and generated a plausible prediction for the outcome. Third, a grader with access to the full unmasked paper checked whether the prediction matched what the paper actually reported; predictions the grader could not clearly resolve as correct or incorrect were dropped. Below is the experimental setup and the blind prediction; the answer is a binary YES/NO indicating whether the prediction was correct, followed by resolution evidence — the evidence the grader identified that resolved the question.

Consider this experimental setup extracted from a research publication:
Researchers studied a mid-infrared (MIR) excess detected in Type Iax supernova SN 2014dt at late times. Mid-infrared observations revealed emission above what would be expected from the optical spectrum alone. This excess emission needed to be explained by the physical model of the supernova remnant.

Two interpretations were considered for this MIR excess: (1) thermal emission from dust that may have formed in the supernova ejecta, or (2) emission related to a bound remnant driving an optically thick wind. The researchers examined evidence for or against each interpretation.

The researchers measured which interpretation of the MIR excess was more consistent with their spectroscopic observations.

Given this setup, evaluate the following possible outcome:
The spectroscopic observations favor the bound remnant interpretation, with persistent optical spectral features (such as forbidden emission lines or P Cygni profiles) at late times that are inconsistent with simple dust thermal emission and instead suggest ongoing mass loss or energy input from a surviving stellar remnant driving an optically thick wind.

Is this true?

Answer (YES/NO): NO